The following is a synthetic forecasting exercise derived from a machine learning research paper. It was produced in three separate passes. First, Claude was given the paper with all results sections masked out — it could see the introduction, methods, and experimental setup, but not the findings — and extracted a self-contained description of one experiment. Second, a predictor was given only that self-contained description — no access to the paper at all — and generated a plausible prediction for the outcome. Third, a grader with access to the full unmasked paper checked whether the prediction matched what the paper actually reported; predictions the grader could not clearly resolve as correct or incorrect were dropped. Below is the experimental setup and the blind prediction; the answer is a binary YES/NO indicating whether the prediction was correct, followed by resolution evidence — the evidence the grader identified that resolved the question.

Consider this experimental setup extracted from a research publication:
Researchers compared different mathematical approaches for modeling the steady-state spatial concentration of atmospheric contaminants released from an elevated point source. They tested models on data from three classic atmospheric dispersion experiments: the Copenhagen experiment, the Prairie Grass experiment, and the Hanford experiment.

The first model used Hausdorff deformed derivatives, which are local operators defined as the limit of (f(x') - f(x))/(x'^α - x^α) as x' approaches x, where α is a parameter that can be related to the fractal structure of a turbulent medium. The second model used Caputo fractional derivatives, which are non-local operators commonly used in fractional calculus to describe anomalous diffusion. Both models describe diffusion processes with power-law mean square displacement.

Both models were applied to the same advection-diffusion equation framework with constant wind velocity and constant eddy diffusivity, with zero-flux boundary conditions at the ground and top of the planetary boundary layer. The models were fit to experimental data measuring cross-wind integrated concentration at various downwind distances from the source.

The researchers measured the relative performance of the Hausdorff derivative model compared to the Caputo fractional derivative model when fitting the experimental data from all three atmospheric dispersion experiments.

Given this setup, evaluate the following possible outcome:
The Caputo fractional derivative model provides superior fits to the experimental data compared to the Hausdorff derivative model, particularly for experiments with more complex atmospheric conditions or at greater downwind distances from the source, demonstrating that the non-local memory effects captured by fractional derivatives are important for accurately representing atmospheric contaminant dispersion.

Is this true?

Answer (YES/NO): NO